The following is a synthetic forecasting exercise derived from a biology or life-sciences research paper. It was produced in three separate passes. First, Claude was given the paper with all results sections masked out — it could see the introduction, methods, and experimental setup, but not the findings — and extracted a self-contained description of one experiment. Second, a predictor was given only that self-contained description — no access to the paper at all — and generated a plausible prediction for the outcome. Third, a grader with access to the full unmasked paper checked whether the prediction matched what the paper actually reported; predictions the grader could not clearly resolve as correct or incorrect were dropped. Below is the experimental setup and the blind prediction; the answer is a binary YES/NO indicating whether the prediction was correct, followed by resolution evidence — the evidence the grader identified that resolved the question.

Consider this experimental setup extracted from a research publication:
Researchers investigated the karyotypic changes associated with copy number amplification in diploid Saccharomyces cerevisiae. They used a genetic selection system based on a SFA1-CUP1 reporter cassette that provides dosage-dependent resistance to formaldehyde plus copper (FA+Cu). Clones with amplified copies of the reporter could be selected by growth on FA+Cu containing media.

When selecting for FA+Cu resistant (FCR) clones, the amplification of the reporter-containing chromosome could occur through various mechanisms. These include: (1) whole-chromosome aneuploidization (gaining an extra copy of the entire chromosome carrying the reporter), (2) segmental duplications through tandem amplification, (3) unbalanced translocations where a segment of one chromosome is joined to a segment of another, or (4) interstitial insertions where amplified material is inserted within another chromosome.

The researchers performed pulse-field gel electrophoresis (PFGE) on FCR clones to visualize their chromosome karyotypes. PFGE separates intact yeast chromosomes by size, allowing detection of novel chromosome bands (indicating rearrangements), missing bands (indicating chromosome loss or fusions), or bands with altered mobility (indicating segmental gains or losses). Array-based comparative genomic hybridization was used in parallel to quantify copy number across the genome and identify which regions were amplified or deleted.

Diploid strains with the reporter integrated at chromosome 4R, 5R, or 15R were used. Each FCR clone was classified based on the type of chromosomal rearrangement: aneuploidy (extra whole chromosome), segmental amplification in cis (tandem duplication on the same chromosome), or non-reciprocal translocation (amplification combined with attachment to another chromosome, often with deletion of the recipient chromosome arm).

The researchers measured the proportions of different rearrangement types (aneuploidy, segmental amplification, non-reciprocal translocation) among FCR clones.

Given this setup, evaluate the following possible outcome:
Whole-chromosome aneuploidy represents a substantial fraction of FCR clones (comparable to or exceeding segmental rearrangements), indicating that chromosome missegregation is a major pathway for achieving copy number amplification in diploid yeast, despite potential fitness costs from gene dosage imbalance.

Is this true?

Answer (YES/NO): NO